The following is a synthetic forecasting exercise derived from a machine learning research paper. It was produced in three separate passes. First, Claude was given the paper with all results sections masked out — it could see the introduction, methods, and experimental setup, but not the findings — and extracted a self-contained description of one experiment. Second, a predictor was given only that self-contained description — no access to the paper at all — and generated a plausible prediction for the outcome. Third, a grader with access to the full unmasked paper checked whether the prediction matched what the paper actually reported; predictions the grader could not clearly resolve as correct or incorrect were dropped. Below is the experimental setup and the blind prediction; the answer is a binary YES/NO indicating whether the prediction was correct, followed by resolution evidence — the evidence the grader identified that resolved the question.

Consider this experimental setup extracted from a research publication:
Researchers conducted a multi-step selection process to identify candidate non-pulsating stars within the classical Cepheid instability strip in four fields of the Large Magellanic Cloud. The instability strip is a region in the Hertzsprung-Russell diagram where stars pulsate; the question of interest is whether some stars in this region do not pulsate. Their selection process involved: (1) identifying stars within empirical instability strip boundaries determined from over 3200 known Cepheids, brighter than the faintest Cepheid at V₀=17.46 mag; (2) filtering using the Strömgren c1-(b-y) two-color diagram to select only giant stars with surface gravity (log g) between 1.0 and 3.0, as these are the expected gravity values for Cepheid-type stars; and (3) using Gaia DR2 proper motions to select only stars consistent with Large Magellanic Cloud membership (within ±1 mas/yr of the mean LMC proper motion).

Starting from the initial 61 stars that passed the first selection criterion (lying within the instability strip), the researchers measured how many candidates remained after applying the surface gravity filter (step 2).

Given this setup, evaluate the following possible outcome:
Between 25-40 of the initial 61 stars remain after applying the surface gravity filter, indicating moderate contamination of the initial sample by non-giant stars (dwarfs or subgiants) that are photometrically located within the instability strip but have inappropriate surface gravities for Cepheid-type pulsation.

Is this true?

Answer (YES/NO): YES